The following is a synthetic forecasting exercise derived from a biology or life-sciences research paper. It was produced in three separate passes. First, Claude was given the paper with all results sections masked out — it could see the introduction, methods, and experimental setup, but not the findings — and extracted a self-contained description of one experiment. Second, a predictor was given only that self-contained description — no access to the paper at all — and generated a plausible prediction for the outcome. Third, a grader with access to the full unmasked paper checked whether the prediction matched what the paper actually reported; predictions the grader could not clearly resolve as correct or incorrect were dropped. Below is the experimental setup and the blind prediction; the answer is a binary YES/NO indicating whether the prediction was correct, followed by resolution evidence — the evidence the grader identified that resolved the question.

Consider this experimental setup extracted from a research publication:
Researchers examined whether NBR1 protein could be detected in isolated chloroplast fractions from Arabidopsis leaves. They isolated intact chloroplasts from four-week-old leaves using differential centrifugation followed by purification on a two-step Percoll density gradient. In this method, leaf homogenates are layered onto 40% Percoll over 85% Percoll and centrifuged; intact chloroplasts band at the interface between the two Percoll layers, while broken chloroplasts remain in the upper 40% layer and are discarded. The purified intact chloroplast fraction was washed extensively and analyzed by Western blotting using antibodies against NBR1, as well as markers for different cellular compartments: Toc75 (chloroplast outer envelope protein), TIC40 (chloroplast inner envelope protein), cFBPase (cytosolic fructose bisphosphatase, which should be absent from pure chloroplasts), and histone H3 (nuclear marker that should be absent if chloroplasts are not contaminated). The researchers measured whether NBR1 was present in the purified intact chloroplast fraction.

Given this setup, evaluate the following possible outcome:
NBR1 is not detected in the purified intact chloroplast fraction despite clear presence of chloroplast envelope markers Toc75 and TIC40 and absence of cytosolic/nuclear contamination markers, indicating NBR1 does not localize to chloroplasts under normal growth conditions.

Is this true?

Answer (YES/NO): NO